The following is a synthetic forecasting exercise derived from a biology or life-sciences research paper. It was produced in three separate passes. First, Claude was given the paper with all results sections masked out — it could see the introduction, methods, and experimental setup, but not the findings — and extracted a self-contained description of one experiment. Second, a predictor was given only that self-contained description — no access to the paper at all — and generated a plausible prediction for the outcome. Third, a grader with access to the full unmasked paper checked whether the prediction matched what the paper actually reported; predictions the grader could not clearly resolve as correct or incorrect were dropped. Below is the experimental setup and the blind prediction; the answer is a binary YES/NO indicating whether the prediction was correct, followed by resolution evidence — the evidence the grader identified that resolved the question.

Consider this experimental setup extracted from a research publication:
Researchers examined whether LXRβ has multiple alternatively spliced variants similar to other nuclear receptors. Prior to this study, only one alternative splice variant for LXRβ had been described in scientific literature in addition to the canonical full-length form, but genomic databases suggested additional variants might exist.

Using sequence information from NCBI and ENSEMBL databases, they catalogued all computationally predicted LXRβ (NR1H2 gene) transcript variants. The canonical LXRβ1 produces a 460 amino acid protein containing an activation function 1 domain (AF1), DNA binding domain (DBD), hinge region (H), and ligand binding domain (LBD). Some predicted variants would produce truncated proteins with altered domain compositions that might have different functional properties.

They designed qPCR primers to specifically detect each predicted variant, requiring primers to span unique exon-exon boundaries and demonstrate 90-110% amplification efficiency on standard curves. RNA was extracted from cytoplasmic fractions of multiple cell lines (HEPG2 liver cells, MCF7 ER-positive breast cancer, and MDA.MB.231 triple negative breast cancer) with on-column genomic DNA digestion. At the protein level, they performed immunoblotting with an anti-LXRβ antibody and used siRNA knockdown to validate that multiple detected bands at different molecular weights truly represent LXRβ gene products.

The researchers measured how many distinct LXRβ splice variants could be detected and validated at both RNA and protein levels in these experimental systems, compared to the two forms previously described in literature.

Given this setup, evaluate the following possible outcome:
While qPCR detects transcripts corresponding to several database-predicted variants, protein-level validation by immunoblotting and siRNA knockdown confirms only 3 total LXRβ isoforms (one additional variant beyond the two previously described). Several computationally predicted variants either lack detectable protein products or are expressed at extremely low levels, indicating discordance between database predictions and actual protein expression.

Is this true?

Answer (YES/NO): NO